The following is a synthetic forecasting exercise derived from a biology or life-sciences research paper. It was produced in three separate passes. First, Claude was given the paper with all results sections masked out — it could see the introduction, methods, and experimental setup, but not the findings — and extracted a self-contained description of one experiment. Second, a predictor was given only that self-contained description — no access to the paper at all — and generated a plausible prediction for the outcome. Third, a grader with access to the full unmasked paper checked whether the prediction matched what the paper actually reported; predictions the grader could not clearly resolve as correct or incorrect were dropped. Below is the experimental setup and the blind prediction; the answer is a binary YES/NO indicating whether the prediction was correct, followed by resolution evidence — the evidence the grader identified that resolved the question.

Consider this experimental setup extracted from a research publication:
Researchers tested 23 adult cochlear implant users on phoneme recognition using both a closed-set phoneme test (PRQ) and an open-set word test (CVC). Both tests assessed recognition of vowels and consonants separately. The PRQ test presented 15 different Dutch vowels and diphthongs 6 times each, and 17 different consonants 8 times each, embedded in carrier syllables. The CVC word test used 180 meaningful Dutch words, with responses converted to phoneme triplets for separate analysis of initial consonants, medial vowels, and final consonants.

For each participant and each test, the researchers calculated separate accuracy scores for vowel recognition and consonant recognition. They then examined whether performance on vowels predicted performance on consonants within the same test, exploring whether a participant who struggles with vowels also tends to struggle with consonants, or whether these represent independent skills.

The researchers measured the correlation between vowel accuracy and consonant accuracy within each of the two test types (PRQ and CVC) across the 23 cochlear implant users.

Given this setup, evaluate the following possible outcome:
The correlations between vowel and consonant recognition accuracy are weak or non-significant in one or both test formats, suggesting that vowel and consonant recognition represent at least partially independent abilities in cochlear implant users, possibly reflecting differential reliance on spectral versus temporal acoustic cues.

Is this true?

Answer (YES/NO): NO